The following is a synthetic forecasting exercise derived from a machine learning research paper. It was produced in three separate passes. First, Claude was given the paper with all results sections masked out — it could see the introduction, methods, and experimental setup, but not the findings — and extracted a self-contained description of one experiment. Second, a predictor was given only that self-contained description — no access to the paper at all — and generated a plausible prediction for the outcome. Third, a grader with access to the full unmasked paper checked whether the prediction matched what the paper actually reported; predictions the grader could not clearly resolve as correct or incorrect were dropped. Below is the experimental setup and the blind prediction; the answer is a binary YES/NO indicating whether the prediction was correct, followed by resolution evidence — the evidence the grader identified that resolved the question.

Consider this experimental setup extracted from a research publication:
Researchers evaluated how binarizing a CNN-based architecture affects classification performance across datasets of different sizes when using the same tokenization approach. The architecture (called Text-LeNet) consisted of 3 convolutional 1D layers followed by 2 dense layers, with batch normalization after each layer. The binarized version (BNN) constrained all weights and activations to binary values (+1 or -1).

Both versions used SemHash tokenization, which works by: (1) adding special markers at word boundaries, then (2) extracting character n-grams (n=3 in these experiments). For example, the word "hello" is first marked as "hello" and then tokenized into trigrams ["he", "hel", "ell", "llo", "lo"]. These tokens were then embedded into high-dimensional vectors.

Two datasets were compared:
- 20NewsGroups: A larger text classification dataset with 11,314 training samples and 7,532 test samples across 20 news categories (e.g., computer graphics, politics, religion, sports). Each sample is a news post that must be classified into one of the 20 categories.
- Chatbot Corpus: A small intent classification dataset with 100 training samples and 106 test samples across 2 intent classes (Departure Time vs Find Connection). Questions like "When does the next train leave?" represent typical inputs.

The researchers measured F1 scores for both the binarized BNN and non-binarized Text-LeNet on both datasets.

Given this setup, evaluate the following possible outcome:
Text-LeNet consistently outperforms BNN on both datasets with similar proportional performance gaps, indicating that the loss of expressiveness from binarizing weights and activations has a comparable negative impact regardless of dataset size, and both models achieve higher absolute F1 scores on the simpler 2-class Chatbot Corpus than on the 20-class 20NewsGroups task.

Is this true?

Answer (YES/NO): NO